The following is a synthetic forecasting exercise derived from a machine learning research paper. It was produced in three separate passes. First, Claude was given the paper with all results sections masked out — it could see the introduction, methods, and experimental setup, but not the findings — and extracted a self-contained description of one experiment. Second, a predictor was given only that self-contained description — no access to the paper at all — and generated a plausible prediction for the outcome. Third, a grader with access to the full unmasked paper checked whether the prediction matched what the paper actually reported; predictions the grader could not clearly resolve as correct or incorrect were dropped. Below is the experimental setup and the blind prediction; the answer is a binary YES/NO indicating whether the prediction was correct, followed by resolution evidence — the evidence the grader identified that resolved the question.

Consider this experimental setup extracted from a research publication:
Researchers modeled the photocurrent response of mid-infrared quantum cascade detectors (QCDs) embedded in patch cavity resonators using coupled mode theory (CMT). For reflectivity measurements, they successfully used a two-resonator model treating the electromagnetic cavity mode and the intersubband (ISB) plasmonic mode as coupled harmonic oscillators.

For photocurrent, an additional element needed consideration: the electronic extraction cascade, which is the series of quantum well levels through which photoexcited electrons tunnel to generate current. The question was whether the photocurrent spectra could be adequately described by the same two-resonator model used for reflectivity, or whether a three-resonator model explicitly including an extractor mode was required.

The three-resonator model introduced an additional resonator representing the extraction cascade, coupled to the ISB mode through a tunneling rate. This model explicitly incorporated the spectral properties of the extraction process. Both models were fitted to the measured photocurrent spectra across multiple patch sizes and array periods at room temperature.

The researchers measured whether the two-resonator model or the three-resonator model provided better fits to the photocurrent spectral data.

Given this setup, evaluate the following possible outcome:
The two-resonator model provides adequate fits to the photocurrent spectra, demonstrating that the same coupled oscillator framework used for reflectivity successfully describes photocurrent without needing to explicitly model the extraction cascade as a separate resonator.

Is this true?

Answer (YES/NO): NO